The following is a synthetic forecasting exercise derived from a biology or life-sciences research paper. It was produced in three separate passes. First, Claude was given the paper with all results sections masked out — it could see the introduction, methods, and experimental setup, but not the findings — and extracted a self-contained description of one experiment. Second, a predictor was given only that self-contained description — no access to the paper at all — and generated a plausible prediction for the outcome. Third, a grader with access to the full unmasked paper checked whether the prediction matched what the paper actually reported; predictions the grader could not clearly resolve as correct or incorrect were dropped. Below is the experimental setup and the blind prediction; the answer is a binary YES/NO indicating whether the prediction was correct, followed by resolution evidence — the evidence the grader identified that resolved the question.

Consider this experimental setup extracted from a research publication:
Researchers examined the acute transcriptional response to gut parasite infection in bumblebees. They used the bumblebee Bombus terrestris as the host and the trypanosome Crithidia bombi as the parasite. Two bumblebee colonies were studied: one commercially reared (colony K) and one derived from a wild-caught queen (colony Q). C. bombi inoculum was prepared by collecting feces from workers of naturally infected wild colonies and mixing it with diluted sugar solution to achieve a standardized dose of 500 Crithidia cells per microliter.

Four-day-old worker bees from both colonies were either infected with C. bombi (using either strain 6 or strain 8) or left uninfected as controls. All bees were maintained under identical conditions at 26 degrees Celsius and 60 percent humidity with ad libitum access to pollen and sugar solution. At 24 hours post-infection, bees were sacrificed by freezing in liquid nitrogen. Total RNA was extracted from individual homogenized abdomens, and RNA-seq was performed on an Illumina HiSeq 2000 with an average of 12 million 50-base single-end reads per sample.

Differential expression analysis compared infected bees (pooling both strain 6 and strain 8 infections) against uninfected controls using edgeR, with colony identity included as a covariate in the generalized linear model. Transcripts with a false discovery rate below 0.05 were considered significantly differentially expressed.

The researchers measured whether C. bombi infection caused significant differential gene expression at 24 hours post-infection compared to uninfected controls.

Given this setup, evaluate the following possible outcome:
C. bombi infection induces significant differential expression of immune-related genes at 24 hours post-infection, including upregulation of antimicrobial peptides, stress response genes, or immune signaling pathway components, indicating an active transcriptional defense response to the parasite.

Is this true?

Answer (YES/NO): YES